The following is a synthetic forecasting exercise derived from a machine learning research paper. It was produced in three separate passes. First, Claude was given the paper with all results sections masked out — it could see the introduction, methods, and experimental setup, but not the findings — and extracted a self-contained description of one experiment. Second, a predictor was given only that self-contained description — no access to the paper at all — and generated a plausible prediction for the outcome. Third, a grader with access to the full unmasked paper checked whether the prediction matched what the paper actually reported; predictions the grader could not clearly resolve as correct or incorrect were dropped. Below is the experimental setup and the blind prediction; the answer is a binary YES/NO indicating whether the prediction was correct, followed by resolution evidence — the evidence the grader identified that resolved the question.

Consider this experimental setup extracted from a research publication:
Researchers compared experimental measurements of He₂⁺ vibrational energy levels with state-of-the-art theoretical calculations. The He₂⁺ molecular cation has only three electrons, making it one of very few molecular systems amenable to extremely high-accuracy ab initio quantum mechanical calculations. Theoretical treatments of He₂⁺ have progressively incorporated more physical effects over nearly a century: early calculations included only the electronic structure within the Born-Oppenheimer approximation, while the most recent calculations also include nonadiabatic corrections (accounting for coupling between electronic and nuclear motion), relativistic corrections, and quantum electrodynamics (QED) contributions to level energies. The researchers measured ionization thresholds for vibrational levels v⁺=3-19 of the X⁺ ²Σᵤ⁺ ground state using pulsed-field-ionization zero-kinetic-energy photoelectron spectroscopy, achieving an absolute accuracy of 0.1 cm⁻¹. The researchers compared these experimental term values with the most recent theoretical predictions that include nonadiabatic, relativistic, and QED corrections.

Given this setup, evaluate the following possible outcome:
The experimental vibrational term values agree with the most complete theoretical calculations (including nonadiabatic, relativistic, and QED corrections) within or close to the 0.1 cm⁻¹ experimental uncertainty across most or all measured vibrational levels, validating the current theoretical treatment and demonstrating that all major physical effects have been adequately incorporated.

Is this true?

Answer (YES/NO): YES